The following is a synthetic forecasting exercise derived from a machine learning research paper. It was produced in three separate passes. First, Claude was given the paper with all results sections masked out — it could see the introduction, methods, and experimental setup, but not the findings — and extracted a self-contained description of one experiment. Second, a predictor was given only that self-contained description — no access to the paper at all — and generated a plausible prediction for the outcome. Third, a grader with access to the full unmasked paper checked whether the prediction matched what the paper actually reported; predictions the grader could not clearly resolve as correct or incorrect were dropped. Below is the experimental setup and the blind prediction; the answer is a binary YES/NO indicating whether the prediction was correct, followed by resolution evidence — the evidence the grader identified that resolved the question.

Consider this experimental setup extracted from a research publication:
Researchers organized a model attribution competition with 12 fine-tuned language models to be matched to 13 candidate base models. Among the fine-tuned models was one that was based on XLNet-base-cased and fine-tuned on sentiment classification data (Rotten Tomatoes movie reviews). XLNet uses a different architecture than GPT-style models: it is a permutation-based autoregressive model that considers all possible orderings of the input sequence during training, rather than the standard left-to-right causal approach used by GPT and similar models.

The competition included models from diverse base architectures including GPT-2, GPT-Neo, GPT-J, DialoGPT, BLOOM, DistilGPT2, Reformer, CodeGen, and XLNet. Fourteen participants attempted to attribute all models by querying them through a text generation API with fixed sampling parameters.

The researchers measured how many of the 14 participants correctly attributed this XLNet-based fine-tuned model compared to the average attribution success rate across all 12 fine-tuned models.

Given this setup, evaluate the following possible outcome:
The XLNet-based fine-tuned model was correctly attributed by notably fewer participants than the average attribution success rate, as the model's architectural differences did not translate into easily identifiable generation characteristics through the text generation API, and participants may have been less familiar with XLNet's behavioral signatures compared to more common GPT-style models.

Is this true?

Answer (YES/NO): NO